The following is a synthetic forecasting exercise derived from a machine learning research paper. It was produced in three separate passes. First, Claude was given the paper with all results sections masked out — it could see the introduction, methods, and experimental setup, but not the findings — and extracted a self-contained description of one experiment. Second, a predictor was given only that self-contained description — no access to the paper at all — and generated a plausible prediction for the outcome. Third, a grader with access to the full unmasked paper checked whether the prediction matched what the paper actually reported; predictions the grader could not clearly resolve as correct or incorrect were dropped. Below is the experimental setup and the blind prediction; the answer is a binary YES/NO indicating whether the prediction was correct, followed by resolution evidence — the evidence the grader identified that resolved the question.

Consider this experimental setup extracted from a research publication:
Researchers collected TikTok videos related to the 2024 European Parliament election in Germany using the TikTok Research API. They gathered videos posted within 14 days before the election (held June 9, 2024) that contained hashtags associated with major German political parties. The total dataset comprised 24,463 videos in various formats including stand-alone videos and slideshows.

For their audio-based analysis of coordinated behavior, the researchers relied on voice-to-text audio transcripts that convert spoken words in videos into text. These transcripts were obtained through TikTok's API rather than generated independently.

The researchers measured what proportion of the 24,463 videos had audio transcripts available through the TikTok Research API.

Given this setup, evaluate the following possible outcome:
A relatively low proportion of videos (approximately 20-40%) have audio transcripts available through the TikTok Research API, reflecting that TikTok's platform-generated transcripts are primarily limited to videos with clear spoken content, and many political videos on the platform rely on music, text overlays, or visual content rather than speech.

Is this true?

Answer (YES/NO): YES